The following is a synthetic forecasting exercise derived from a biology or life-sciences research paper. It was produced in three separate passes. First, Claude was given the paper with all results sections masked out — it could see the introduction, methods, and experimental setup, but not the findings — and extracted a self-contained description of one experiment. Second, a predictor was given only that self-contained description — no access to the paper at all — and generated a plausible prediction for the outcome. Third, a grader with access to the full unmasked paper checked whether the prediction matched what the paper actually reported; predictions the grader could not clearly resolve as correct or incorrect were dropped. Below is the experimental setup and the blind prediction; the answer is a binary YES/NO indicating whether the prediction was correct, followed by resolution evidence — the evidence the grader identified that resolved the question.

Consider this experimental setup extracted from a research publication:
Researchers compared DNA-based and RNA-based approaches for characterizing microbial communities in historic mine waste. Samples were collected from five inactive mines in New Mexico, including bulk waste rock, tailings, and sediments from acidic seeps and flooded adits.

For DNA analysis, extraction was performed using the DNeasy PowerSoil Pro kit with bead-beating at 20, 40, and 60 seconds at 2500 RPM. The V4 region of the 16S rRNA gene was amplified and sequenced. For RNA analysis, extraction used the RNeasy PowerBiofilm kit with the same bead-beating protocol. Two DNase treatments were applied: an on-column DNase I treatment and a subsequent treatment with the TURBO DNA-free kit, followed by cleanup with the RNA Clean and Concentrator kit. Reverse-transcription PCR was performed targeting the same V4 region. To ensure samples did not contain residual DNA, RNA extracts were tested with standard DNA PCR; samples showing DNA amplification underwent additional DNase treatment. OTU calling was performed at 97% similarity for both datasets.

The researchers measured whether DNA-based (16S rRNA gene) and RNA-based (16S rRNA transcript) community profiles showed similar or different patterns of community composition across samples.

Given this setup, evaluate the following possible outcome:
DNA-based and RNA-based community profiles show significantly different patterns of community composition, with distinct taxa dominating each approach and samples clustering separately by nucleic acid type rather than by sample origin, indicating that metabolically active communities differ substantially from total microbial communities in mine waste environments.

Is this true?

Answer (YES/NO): NO